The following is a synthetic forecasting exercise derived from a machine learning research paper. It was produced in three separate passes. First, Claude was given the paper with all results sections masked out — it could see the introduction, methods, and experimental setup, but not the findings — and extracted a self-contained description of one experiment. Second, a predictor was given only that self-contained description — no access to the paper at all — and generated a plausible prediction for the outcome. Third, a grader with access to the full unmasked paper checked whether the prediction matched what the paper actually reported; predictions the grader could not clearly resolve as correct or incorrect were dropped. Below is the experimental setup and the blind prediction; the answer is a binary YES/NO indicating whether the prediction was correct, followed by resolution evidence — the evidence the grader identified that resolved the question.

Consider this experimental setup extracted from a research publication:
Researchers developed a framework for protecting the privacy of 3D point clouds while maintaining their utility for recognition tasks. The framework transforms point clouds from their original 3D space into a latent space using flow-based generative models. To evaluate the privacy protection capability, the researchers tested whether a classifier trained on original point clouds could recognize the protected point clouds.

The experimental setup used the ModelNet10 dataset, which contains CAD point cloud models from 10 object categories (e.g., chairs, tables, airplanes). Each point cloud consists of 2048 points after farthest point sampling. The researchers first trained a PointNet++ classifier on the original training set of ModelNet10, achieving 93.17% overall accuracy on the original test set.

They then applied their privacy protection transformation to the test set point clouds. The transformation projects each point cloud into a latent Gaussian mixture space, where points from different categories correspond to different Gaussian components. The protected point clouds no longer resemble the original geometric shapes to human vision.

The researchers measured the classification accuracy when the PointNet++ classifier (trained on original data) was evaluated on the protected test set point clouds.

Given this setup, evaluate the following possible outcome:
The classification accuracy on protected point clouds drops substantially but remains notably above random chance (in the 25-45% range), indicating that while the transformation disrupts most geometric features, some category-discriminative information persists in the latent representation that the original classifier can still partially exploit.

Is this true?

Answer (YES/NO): NO